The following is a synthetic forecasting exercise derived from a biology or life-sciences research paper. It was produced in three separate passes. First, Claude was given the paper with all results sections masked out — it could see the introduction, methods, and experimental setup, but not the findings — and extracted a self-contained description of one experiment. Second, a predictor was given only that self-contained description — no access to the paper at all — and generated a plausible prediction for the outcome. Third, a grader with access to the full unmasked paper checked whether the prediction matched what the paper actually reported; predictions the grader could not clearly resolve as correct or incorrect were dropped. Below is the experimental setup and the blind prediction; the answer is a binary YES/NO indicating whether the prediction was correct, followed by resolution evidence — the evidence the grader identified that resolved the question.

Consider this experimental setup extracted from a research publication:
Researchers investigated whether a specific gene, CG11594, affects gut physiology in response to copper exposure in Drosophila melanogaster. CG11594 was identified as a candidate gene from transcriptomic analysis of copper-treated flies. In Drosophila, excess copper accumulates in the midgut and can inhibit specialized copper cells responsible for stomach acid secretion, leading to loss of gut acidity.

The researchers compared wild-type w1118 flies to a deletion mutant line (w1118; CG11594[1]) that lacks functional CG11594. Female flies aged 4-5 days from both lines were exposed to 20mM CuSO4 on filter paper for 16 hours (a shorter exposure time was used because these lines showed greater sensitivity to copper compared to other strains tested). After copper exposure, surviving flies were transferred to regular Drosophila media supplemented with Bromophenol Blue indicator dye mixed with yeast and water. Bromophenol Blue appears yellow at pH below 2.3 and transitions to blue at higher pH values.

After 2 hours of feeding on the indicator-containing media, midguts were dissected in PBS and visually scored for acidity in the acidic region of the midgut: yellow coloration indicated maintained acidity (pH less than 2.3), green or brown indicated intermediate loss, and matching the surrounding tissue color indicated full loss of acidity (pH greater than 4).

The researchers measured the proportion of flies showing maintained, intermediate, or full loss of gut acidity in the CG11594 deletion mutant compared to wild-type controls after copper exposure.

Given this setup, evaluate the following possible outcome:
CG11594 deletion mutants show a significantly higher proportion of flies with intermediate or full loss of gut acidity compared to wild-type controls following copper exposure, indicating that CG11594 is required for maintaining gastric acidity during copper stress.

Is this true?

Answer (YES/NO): YES